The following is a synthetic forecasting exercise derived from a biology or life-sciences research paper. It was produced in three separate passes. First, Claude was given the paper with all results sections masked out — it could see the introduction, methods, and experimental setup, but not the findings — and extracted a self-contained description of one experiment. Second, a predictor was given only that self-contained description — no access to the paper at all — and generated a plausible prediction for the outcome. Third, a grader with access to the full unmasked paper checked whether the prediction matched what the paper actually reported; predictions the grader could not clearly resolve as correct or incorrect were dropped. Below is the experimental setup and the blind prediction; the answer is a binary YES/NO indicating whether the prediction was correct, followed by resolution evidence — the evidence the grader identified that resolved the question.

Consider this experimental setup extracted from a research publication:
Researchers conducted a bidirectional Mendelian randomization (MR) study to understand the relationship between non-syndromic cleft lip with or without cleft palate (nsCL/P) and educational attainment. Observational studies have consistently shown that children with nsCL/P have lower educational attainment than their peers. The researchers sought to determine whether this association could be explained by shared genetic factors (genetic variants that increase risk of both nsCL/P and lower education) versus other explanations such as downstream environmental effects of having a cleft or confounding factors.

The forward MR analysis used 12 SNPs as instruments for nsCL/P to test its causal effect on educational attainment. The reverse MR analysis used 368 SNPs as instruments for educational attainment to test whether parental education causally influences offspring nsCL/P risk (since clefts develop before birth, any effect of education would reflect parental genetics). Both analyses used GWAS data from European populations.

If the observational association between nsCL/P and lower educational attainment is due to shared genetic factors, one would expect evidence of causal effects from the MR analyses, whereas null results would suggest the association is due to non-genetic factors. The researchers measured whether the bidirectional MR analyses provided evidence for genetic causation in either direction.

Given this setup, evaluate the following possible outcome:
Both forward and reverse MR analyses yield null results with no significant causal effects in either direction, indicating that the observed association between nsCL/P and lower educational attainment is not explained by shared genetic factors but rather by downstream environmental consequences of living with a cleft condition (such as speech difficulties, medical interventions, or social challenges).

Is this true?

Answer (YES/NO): YES